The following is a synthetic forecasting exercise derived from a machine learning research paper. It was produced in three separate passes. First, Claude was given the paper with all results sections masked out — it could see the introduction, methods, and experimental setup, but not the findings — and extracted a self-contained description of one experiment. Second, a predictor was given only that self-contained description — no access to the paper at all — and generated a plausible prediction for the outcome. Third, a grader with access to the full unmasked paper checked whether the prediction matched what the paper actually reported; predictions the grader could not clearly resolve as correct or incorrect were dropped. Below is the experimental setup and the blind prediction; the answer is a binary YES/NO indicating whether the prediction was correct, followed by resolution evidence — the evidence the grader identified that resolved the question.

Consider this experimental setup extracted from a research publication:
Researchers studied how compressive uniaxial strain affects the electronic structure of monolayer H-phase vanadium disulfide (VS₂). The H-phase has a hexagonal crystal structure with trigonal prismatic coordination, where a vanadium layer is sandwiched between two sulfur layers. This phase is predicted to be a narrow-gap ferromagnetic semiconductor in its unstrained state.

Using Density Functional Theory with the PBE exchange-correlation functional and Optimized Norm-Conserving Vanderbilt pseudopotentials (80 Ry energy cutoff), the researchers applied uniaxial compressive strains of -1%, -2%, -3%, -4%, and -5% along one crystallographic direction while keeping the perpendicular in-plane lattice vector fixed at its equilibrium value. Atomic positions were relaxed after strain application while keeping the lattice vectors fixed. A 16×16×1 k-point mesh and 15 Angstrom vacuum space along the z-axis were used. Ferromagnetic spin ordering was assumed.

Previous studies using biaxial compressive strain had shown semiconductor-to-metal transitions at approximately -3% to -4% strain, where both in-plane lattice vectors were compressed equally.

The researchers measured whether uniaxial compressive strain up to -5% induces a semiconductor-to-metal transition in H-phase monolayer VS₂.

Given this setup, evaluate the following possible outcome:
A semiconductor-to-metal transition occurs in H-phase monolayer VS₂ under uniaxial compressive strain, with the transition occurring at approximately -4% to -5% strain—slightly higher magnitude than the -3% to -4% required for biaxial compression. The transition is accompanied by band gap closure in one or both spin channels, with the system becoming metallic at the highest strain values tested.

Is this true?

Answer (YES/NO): YES